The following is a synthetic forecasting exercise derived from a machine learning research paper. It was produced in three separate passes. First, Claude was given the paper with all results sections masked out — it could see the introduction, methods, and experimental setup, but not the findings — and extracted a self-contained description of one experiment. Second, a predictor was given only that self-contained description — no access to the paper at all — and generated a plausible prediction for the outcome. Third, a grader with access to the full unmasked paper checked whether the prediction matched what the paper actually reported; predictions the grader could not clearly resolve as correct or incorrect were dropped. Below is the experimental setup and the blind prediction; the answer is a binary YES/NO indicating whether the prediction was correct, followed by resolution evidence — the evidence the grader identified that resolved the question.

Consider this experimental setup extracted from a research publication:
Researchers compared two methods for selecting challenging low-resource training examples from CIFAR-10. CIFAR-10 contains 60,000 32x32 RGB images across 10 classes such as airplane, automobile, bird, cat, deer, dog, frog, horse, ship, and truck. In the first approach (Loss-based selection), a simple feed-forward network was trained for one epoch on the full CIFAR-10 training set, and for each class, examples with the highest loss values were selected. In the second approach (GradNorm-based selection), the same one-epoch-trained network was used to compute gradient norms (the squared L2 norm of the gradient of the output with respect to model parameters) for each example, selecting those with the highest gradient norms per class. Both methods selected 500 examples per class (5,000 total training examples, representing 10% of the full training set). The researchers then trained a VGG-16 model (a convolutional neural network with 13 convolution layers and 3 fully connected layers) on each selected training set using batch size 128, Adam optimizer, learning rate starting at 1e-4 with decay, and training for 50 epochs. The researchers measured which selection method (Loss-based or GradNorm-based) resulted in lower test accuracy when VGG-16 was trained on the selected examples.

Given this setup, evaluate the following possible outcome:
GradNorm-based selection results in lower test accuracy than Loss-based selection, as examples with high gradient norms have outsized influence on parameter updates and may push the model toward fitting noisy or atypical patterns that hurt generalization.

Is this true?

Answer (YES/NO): NO